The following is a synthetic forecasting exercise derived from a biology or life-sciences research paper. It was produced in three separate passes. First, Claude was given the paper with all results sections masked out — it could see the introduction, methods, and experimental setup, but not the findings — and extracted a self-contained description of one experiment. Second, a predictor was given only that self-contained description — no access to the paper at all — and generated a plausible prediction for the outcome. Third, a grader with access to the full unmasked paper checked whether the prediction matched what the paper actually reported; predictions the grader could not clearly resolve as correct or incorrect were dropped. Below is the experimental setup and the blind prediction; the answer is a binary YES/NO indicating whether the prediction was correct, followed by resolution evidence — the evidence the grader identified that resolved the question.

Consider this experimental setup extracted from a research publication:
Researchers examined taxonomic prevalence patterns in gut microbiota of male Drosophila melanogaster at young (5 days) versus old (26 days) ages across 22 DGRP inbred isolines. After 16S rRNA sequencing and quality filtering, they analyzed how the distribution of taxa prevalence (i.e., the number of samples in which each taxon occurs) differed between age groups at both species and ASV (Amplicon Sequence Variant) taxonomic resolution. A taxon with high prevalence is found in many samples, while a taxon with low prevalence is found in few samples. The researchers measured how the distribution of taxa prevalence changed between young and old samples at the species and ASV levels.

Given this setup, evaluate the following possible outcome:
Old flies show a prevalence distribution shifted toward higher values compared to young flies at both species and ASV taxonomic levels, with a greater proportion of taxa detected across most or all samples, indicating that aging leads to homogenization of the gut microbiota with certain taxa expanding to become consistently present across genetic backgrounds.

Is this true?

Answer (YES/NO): YES